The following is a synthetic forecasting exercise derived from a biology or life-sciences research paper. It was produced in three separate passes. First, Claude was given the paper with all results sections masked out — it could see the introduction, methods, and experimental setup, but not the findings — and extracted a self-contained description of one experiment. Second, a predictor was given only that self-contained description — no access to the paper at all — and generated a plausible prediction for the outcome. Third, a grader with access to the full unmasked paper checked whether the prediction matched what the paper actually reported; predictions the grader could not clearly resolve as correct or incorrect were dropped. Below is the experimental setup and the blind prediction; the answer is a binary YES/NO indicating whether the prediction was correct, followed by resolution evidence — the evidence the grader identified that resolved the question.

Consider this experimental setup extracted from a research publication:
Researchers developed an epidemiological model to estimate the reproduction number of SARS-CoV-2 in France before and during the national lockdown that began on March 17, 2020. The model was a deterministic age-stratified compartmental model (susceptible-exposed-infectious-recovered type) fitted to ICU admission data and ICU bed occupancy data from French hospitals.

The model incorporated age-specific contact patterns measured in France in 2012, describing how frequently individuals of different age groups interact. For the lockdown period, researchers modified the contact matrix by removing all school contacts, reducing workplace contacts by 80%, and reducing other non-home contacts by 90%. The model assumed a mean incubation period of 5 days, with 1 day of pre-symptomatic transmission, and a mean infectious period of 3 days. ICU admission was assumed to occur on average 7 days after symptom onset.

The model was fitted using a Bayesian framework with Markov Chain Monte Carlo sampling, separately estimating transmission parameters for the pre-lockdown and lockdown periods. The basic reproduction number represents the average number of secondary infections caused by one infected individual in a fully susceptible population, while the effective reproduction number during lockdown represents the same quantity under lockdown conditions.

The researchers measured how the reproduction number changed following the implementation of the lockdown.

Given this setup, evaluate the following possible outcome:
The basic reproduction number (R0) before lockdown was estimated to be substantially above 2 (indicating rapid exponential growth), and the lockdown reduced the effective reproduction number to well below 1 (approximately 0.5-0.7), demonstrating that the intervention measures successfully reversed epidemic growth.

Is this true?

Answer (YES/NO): YES